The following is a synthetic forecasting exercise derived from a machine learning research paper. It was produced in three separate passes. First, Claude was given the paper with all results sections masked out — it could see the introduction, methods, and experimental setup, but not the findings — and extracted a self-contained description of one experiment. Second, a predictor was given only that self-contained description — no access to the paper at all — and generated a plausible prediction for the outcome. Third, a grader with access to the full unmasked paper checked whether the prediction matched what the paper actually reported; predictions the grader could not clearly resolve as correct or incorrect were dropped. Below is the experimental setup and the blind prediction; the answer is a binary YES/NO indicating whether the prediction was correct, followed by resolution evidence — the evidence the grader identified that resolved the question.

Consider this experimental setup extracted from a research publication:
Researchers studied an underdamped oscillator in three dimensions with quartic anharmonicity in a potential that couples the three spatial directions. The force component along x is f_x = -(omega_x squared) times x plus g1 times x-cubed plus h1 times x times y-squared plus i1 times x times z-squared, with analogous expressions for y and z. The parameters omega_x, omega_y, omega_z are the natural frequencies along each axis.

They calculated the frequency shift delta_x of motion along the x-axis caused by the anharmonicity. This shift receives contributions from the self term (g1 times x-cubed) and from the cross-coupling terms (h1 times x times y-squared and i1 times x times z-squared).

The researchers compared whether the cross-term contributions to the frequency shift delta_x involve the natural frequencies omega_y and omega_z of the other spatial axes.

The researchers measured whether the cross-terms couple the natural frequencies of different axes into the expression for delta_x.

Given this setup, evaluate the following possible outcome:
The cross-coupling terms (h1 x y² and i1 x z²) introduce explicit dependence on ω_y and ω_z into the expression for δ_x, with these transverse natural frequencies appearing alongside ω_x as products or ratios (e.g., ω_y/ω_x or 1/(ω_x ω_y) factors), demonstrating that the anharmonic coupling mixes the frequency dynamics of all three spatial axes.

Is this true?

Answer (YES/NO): YES